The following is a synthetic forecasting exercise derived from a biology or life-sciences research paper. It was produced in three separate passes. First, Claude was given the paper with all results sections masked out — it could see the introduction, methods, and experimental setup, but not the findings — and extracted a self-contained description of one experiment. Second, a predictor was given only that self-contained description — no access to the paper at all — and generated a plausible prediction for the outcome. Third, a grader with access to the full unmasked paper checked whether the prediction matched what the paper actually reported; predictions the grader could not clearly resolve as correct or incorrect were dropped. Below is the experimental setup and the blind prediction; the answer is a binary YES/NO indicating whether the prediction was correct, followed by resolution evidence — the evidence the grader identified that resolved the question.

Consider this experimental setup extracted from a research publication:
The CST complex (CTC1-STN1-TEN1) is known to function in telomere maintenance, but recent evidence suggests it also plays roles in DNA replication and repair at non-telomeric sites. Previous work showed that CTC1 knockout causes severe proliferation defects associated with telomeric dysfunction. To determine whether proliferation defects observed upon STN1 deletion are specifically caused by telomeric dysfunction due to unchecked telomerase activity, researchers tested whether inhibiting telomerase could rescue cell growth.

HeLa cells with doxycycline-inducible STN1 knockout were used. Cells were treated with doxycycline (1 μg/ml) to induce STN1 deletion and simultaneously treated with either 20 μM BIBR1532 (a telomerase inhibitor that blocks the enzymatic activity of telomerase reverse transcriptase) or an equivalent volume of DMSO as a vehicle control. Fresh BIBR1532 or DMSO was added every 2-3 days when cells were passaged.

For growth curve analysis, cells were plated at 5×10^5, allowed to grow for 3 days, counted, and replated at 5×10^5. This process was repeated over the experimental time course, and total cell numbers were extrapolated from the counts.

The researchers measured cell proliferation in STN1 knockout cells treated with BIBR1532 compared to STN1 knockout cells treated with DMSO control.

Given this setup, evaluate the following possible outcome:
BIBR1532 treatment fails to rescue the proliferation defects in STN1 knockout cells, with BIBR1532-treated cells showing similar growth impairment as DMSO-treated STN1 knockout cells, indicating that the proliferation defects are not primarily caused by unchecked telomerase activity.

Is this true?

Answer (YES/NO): NO